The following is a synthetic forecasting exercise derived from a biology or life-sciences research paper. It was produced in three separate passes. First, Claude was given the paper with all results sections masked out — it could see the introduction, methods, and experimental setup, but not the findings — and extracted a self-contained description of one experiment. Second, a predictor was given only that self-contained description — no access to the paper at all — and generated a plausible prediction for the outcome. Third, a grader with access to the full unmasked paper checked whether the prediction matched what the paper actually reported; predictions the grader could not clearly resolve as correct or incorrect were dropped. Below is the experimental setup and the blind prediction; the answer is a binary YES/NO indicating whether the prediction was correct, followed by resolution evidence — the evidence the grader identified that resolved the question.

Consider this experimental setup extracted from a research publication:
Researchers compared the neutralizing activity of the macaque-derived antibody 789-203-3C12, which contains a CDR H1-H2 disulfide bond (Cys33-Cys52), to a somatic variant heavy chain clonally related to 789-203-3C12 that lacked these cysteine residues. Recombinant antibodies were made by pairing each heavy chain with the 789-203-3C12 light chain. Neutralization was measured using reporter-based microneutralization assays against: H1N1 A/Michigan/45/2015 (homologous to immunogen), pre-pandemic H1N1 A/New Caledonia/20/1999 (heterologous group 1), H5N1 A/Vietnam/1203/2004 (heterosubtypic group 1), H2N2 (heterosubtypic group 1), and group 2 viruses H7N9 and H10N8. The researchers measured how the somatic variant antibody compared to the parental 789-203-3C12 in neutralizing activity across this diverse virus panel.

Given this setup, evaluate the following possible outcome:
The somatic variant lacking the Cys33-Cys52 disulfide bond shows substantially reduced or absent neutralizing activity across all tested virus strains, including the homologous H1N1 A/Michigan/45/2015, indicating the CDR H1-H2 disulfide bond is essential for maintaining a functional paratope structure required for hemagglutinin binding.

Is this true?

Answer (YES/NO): NO